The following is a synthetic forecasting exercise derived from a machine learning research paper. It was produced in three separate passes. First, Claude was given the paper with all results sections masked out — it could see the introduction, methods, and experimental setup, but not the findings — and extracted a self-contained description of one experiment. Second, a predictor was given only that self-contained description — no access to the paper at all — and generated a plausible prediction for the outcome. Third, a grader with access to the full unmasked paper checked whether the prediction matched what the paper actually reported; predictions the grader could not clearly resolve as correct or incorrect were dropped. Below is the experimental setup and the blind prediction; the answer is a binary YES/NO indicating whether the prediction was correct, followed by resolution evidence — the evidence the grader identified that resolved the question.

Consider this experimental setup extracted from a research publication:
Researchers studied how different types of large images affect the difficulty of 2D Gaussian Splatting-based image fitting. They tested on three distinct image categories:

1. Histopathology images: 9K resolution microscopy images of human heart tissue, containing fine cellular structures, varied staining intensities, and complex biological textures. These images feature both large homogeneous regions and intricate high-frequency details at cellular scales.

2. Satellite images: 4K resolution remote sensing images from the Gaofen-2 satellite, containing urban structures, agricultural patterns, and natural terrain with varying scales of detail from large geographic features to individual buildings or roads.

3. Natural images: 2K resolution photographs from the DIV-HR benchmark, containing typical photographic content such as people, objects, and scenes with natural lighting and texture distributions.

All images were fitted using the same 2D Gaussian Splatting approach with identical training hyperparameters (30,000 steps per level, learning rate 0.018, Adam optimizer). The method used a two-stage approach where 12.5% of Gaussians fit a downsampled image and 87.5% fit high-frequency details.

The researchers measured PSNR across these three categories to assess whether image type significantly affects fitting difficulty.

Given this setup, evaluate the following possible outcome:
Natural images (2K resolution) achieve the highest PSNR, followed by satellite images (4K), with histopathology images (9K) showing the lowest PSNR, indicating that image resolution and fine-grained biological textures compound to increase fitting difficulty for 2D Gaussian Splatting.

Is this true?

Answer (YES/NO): NO